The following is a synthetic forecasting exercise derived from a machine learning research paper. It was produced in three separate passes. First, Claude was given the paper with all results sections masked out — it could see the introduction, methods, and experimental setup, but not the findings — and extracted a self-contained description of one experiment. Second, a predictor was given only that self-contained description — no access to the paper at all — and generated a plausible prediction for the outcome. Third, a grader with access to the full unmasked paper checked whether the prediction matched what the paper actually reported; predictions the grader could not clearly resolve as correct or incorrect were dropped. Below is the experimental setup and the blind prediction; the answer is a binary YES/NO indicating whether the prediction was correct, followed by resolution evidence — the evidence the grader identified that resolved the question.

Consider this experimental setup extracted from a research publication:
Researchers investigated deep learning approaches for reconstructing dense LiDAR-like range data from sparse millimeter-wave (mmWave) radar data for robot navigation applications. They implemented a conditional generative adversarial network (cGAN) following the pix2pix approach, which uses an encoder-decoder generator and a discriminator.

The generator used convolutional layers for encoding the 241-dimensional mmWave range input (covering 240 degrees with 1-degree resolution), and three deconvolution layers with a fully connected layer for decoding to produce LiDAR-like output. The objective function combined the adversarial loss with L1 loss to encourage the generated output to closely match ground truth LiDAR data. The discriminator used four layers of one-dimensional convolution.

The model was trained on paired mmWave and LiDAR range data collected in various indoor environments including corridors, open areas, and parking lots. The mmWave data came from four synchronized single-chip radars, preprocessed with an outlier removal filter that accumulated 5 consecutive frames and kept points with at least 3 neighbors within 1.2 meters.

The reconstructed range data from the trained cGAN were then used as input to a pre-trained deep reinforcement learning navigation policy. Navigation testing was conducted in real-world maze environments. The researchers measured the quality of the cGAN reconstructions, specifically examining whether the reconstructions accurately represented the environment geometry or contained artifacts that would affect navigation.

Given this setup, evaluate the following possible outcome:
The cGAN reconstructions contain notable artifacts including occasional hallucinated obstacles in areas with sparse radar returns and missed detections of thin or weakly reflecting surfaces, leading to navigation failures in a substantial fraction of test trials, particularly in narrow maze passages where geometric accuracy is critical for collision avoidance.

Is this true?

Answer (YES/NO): NO